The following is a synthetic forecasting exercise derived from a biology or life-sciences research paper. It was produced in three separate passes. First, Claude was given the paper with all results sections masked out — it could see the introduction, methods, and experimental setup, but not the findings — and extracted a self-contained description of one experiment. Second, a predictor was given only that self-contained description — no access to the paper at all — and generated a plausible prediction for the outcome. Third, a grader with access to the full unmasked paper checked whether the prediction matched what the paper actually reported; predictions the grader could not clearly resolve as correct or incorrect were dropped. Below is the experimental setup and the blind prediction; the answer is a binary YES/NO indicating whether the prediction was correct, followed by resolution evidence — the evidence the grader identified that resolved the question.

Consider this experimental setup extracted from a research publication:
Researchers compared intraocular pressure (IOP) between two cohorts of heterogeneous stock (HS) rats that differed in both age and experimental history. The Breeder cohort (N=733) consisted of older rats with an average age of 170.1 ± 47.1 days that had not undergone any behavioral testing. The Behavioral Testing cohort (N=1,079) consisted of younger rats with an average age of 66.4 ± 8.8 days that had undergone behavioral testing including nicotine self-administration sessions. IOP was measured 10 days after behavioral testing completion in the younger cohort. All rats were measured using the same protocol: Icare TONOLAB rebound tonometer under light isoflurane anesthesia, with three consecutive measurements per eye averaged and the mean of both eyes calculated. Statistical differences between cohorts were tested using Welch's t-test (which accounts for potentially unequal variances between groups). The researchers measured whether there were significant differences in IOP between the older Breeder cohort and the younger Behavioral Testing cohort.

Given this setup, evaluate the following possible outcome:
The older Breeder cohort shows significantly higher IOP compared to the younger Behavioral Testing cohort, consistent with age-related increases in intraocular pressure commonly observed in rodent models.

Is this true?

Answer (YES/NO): YES